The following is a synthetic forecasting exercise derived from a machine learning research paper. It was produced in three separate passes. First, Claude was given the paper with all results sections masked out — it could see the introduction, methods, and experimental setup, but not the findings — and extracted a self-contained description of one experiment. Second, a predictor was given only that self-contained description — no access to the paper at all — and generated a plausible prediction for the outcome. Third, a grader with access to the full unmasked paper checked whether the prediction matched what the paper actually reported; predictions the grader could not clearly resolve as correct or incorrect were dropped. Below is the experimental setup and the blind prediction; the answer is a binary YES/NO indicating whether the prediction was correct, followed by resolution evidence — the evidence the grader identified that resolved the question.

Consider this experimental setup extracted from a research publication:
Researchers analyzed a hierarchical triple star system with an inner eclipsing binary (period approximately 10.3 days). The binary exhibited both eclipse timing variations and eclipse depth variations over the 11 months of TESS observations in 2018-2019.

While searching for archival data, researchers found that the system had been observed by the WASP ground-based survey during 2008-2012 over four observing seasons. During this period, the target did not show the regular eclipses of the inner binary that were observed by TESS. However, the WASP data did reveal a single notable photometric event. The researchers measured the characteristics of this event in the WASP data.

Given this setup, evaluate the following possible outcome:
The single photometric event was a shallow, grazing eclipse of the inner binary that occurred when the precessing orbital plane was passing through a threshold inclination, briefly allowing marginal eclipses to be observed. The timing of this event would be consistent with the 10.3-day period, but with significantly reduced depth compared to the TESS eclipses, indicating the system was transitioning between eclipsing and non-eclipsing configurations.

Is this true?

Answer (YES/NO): NO